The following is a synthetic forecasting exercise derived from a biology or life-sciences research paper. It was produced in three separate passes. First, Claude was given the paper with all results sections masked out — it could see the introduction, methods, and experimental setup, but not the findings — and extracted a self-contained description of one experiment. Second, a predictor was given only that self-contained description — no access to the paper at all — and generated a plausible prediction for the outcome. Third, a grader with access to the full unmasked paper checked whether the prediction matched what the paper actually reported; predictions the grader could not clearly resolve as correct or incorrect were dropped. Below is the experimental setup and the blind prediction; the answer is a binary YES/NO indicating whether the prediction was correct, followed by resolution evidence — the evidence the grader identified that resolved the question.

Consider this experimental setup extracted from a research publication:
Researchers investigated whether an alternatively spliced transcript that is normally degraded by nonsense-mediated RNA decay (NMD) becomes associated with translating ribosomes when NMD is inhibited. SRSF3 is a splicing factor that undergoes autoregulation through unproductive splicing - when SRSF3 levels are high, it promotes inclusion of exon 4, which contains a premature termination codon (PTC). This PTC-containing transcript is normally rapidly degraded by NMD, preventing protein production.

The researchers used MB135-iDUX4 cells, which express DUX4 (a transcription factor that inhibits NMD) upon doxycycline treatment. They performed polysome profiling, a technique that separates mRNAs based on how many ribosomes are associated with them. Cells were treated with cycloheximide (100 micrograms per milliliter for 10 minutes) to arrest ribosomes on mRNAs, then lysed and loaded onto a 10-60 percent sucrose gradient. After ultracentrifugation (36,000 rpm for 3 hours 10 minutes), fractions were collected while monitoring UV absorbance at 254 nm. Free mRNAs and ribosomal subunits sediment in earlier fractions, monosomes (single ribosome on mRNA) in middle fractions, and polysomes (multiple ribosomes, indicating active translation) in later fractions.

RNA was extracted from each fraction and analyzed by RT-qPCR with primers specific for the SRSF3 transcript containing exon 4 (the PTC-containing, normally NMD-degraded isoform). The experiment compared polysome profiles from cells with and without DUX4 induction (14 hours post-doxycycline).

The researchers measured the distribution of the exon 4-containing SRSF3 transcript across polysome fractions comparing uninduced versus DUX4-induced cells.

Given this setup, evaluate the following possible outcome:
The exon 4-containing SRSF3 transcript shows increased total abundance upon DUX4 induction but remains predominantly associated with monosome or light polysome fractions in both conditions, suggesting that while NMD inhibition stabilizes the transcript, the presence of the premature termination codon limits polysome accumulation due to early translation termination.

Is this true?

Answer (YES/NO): NO